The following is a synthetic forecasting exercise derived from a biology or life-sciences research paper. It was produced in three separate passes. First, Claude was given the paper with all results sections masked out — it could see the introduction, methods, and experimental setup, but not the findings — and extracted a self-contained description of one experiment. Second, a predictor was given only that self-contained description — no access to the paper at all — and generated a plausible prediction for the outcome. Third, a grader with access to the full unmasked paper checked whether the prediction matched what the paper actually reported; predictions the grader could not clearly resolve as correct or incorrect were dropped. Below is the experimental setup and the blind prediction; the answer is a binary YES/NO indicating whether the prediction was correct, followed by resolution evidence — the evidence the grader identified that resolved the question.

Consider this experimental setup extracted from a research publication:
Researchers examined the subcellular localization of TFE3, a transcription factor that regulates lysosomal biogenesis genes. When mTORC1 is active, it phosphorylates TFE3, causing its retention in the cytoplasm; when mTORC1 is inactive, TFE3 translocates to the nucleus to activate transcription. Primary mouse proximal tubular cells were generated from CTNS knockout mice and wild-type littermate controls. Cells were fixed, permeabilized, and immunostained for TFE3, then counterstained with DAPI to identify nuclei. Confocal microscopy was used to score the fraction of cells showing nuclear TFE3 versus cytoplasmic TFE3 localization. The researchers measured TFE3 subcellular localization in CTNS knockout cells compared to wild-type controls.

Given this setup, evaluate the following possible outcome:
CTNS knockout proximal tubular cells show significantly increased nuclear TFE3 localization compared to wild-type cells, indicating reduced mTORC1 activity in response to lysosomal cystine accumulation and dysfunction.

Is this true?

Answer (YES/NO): NO